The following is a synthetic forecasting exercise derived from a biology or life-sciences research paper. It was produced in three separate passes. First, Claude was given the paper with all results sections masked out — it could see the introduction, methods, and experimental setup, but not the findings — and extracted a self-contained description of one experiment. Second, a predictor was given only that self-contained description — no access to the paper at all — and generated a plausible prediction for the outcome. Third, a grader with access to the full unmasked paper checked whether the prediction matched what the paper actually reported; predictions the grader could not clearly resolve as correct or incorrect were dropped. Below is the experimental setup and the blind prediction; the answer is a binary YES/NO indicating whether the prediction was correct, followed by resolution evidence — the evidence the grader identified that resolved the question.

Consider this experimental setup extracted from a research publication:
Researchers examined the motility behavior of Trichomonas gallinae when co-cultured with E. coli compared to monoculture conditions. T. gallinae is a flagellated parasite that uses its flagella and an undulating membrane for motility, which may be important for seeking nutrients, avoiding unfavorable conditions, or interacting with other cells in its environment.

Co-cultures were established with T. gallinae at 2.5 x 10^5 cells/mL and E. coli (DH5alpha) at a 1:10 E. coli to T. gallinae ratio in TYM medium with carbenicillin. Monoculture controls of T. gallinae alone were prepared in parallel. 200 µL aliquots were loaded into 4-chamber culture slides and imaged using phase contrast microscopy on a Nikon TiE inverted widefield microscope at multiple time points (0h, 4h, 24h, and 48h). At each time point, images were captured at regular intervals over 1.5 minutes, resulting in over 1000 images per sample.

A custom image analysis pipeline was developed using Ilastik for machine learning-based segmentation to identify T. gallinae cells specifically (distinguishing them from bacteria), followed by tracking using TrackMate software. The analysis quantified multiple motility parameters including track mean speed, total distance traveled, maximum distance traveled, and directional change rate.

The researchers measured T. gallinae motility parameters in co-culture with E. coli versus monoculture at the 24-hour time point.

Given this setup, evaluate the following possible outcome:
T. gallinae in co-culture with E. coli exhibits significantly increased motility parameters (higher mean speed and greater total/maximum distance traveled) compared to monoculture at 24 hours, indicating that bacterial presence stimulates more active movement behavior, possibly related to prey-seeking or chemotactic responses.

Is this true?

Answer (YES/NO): YES